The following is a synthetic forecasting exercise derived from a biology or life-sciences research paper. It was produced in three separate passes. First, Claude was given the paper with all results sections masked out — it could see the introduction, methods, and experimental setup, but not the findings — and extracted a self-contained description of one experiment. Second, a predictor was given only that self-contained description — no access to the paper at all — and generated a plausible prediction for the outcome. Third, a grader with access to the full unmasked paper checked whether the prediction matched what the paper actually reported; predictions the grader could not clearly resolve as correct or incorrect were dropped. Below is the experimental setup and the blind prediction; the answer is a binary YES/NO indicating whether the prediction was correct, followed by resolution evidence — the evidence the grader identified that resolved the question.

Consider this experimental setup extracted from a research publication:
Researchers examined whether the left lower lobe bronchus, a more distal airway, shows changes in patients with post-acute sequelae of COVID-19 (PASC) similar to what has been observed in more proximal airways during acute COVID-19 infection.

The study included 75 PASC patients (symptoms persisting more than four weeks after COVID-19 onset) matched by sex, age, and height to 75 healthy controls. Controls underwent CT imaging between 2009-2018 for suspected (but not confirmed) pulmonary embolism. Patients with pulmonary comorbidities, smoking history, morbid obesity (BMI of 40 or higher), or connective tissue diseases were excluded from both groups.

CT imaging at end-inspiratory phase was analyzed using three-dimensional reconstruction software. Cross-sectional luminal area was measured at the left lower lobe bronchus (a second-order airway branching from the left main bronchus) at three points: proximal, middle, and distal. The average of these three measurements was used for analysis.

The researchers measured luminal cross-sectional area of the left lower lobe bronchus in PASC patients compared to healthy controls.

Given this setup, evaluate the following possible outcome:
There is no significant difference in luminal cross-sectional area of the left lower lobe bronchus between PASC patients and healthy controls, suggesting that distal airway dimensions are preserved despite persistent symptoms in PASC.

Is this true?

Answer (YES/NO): NO